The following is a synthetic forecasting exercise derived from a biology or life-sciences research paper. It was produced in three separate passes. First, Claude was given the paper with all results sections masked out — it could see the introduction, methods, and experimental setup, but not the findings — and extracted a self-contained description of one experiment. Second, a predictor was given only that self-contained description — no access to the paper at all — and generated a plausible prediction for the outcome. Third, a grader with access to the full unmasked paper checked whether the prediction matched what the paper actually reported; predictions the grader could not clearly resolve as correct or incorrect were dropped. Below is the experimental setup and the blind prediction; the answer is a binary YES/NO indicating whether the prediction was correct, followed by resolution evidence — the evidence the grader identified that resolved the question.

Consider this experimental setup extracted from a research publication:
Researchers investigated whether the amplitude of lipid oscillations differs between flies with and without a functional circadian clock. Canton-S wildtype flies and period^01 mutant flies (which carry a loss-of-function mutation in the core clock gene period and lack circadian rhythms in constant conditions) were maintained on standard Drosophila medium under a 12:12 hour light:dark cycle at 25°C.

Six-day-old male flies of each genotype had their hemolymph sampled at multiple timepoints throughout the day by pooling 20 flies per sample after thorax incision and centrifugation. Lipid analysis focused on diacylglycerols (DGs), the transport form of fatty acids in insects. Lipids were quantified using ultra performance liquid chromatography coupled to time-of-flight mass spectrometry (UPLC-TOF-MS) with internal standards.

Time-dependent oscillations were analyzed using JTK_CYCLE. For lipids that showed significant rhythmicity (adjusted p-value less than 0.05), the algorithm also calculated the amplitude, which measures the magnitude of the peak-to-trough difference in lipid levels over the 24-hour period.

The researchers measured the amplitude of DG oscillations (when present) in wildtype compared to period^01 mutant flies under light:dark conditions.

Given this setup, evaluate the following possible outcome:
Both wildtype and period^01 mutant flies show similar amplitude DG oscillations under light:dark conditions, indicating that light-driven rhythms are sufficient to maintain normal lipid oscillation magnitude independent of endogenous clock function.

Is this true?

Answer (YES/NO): NO